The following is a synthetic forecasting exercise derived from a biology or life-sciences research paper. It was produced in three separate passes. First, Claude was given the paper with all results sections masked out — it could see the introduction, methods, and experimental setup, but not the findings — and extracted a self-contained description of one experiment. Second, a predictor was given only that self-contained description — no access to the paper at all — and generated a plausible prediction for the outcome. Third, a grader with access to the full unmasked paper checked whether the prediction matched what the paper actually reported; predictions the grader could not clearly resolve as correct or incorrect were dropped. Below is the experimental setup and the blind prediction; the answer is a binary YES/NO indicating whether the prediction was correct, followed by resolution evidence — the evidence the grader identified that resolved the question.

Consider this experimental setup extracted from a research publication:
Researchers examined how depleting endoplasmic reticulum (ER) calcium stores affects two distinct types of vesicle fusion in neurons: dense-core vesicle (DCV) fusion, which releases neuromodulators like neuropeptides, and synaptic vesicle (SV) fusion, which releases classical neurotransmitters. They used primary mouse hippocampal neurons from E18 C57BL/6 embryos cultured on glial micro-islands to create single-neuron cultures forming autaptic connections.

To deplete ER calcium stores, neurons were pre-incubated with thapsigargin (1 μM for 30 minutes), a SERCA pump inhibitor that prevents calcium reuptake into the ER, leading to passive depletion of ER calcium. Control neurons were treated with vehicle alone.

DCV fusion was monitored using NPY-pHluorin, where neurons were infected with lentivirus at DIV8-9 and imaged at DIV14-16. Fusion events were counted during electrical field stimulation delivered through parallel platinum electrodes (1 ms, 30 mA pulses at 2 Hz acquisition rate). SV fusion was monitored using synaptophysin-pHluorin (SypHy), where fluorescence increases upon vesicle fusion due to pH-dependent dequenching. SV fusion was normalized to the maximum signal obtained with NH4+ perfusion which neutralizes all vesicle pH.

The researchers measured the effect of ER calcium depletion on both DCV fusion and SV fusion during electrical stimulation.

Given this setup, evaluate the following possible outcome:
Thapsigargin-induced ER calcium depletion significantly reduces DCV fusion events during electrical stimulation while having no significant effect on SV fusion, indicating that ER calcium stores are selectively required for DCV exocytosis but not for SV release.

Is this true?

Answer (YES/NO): NO